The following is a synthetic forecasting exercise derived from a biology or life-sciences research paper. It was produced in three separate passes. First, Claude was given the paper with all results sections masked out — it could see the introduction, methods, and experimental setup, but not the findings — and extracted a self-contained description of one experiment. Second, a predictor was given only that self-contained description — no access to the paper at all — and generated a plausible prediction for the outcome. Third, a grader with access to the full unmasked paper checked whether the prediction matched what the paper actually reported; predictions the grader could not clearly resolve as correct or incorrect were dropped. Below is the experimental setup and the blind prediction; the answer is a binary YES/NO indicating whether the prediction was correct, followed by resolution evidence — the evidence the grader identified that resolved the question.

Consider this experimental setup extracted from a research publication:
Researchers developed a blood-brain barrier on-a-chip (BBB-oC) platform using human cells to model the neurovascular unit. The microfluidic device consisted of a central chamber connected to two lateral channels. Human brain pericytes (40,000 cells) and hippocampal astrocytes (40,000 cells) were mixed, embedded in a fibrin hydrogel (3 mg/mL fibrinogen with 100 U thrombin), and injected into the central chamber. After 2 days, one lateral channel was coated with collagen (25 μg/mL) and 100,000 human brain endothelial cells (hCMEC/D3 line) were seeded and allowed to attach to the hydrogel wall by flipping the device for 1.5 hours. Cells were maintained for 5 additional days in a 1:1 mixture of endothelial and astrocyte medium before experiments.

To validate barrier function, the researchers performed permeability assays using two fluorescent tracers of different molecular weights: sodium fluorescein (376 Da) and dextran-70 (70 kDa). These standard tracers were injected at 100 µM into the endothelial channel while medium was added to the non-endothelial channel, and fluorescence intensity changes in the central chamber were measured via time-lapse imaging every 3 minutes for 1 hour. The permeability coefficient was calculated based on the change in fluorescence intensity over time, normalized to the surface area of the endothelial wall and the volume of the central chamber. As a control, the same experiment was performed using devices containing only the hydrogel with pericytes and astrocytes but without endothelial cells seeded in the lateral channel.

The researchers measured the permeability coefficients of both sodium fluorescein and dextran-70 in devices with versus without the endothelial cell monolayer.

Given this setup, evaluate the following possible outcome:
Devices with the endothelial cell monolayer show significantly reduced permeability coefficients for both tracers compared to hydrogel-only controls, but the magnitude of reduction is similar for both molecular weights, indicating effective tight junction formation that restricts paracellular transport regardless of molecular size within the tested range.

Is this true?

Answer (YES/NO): NO